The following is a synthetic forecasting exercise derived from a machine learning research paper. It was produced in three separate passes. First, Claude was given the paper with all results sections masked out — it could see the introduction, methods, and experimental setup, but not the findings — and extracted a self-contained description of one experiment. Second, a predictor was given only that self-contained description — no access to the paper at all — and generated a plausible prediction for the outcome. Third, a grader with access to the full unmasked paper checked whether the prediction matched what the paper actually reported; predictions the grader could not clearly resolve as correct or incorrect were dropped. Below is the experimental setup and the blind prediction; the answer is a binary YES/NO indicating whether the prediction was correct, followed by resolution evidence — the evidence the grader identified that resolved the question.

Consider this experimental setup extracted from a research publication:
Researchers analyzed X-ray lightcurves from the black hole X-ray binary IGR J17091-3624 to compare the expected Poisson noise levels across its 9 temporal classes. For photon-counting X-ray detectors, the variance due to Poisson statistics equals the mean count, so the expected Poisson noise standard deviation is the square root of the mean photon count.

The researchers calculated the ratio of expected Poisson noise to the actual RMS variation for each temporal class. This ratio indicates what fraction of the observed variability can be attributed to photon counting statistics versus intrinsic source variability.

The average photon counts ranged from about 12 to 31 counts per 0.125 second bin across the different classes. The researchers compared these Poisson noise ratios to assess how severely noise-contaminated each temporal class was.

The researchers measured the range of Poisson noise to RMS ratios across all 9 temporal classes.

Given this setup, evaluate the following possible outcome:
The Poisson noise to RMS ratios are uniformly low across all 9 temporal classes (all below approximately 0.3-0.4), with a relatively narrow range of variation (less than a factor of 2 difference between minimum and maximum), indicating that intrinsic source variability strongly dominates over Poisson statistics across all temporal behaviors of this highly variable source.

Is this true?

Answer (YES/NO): NO